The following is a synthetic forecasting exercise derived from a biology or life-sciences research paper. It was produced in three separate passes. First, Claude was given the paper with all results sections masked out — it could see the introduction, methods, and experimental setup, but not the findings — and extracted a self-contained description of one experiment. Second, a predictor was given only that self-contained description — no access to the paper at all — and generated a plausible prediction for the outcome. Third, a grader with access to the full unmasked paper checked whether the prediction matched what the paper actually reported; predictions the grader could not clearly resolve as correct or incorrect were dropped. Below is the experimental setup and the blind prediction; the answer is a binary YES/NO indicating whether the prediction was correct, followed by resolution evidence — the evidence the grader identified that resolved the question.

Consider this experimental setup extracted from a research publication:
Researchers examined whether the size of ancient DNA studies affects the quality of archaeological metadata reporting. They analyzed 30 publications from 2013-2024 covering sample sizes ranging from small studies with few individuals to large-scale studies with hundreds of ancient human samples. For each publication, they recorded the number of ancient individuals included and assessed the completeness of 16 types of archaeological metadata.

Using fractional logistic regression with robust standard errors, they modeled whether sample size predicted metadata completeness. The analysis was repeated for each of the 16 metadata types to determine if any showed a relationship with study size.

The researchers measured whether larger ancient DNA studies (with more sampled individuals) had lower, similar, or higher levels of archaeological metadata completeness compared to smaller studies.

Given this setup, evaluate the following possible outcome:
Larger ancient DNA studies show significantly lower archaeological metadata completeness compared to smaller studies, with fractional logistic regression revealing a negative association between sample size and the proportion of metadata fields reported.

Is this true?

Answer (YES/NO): NO